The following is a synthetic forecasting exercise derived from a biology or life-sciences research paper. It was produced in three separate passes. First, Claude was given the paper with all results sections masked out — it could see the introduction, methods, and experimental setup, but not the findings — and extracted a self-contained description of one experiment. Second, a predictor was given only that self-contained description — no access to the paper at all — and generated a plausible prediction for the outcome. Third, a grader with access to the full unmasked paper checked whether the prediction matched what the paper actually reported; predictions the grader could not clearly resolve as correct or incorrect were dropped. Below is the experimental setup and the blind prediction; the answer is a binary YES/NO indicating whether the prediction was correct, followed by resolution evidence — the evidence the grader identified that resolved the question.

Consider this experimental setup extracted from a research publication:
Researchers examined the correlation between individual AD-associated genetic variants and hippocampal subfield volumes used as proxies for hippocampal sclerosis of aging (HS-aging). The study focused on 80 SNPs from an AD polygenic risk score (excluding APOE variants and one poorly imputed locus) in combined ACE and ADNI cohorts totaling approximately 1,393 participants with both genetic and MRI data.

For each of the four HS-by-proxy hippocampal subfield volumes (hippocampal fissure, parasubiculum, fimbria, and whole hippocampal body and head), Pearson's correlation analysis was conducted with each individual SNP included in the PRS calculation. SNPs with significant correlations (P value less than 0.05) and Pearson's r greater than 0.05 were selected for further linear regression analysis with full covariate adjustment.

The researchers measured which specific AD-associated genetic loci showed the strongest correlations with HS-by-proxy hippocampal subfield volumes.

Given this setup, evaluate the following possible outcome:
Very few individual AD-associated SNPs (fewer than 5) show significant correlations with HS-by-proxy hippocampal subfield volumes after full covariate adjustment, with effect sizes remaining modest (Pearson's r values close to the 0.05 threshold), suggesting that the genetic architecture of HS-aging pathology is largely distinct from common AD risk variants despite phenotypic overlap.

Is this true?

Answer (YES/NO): NO